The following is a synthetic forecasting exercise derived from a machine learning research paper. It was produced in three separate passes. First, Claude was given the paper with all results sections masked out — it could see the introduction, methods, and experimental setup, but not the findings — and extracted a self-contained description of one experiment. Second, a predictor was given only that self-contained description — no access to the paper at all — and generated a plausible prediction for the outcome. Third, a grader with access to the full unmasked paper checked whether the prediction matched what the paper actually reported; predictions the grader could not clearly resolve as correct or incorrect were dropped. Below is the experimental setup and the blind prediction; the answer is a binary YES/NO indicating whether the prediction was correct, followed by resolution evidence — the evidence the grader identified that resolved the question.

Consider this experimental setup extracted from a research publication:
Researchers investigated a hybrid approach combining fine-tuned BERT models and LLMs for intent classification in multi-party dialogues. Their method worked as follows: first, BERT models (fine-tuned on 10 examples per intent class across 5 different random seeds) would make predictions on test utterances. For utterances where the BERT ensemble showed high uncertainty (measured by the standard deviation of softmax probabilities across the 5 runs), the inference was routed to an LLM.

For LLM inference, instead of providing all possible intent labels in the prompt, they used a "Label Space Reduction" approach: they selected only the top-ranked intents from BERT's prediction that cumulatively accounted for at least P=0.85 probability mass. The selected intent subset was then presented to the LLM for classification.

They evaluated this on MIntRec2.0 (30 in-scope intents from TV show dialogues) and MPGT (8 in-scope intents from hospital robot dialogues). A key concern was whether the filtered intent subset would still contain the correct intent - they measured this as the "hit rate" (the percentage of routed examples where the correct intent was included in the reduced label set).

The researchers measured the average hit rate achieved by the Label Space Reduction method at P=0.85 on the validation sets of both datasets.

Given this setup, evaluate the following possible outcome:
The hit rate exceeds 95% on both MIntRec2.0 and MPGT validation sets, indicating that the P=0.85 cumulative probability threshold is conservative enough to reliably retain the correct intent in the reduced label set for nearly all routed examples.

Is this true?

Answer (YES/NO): NO